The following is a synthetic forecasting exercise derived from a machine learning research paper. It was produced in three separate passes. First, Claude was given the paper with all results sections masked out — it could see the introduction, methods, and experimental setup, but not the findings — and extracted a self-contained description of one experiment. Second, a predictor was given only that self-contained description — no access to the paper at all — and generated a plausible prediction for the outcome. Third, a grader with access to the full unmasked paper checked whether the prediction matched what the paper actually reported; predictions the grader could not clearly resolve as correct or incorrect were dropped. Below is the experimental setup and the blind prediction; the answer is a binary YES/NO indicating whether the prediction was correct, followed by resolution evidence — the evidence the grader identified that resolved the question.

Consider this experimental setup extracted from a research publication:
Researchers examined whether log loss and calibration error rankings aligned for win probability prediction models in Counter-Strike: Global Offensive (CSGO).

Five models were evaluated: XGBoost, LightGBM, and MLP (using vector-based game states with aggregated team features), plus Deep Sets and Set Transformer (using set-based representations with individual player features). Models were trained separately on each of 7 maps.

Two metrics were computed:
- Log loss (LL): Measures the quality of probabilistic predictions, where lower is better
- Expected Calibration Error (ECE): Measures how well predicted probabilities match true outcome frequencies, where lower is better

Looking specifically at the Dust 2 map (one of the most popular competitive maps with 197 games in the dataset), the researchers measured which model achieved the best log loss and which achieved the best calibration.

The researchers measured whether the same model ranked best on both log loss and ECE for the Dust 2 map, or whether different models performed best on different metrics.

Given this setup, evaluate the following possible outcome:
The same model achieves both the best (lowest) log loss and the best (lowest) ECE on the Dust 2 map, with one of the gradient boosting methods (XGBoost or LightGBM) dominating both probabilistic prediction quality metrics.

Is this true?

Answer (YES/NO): NO